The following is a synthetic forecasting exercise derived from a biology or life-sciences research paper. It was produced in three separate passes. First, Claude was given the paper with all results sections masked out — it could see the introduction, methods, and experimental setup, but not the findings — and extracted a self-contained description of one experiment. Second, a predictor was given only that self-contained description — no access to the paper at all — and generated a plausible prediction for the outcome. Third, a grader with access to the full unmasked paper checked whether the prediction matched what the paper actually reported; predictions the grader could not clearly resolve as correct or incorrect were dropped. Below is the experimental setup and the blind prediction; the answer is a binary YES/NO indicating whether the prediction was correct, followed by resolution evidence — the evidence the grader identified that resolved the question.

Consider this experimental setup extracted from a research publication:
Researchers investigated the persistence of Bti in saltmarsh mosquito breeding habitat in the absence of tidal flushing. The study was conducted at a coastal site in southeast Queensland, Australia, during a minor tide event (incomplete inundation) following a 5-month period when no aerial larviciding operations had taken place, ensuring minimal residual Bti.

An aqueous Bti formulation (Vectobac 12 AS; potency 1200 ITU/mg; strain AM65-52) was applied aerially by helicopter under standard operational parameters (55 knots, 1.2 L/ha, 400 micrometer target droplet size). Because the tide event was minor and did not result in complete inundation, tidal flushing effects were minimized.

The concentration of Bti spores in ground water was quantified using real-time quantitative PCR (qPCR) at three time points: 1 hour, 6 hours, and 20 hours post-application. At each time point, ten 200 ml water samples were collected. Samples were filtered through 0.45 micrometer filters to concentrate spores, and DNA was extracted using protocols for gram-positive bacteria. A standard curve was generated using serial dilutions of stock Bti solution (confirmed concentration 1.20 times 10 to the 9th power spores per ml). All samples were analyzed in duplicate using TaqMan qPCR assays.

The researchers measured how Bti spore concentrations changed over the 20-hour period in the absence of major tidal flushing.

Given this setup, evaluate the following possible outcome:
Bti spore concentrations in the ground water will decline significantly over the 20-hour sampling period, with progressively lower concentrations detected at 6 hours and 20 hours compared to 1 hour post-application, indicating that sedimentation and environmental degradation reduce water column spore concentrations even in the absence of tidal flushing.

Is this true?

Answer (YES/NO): YES